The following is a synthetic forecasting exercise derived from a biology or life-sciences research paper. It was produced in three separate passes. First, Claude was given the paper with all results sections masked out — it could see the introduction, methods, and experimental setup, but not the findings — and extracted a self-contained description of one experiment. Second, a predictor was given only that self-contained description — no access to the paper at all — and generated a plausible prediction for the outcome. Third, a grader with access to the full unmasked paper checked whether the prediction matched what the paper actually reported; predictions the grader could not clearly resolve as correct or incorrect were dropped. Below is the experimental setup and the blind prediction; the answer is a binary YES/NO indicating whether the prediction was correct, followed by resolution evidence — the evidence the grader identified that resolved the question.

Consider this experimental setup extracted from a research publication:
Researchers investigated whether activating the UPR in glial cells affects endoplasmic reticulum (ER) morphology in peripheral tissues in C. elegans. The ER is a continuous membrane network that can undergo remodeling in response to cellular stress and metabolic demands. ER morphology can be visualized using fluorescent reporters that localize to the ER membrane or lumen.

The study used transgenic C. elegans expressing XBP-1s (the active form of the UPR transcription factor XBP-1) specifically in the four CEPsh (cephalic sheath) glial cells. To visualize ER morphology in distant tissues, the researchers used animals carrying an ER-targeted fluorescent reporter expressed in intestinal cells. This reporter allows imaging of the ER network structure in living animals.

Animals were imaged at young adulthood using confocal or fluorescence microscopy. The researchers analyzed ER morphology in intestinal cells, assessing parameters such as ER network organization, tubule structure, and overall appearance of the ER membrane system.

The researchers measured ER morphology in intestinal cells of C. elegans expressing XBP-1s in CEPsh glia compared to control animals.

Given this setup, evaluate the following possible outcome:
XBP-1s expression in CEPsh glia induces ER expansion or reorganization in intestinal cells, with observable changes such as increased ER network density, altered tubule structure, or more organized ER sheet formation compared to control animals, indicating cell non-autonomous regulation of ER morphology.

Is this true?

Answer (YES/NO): YES